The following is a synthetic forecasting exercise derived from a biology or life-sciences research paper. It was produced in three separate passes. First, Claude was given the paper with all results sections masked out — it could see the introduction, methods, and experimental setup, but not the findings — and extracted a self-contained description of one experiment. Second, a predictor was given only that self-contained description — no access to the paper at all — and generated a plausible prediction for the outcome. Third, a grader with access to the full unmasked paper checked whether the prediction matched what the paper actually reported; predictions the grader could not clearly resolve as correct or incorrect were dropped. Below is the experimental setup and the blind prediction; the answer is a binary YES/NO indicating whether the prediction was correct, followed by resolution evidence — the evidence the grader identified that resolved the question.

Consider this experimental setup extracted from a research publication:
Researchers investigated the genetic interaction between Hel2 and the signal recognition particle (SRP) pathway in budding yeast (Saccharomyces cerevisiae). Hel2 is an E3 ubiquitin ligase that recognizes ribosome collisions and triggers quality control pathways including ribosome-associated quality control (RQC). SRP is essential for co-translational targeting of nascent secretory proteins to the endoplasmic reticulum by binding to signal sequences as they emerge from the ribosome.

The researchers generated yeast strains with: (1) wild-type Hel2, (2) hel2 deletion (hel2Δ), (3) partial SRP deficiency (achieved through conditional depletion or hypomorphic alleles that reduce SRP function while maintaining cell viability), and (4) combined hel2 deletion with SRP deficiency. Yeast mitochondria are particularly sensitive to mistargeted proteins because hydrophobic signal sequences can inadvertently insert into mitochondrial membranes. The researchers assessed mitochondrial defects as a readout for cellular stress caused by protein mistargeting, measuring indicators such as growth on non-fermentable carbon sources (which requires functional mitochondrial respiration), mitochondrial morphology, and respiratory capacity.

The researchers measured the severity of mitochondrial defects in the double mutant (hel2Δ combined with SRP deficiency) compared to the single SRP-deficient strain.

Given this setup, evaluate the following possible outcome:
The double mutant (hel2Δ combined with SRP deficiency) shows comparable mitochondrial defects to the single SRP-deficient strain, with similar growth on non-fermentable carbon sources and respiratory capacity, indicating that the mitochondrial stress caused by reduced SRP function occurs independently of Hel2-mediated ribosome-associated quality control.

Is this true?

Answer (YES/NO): NO